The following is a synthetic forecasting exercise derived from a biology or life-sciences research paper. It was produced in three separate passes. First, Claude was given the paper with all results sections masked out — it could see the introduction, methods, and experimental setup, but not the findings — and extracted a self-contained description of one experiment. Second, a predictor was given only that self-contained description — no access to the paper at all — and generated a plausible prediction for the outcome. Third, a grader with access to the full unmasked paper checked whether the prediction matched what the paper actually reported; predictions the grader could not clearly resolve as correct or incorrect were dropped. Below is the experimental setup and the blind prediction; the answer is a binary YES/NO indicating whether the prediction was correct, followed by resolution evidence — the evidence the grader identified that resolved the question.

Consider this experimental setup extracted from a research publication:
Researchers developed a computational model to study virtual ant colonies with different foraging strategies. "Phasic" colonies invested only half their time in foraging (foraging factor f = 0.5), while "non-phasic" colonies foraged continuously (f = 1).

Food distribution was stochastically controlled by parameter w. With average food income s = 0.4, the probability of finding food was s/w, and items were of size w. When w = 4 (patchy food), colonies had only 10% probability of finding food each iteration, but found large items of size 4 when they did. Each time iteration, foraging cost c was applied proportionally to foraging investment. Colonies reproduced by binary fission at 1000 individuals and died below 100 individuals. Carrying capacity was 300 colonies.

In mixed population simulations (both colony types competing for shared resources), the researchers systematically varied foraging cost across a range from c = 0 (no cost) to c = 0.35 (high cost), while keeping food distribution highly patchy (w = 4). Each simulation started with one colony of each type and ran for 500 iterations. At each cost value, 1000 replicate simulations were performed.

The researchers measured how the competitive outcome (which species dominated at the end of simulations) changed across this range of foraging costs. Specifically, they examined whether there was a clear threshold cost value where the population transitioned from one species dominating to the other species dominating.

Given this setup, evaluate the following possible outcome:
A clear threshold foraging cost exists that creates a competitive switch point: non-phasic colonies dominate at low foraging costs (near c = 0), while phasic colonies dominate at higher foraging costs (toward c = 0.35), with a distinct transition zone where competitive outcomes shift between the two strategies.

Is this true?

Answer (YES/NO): NO